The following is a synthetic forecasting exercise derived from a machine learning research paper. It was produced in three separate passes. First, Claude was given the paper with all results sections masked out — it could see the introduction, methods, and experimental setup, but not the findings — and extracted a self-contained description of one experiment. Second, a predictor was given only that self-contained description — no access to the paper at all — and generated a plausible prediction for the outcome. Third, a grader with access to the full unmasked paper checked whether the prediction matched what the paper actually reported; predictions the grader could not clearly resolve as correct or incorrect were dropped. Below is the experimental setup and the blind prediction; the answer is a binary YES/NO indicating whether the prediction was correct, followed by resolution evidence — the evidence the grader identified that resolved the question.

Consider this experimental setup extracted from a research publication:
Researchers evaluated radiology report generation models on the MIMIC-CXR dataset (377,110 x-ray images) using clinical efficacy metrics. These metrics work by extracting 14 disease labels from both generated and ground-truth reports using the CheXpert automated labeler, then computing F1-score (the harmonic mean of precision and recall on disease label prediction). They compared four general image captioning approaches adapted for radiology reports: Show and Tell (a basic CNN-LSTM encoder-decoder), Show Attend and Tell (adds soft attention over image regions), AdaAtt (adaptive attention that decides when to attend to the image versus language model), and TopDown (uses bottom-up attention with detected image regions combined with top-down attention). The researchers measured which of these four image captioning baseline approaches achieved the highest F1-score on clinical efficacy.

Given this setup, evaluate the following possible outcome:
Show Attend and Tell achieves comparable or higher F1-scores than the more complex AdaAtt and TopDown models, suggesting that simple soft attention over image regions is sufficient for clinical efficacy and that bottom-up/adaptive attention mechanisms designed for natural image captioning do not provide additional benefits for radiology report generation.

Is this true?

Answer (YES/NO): NO